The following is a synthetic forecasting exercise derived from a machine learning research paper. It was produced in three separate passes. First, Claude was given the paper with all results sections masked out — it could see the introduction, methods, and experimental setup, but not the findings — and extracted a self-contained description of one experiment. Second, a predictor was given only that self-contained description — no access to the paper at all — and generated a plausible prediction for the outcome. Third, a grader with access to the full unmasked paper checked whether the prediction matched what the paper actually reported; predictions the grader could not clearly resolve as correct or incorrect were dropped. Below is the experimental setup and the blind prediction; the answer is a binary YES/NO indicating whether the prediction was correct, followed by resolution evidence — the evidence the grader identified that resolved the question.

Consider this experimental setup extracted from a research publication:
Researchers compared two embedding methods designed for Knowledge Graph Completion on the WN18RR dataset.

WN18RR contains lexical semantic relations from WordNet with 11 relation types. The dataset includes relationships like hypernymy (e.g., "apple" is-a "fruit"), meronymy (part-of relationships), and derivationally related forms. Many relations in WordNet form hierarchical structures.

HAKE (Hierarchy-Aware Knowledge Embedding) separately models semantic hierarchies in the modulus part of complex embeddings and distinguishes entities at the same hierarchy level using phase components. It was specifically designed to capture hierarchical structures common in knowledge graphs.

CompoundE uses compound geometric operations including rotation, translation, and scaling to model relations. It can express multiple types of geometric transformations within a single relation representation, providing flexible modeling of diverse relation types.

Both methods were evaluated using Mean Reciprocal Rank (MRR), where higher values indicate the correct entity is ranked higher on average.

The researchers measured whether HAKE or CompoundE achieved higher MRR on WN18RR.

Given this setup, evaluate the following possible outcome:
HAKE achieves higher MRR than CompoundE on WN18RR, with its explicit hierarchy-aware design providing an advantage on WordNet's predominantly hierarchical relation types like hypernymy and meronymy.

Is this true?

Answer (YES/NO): YES